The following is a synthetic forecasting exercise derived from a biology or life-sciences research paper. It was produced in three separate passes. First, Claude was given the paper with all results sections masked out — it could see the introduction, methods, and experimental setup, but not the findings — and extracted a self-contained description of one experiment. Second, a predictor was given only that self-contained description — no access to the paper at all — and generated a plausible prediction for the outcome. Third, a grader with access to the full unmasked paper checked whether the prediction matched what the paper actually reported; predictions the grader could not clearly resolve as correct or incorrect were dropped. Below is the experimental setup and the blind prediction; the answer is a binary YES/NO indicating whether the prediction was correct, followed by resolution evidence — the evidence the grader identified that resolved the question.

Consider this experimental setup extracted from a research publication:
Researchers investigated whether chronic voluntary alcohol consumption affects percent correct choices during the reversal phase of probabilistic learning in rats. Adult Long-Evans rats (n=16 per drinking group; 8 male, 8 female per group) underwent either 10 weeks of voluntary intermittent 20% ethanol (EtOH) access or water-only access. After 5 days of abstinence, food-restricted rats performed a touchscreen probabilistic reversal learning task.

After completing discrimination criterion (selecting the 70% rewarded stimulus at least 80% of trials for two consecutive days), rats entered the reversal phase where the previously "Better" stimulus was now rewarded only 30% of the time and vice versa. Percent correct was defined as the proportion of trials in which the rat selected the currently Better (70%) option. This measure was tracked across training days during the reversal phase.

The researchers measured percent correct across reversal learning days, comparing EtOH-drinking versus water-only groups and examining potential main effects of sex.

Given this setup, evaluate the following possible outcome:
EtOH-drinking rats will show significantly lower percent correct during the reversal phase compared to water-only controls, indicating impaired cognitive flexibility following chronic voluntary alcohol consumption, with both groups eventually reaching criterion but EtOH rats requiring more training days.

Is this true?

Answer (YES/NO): NO